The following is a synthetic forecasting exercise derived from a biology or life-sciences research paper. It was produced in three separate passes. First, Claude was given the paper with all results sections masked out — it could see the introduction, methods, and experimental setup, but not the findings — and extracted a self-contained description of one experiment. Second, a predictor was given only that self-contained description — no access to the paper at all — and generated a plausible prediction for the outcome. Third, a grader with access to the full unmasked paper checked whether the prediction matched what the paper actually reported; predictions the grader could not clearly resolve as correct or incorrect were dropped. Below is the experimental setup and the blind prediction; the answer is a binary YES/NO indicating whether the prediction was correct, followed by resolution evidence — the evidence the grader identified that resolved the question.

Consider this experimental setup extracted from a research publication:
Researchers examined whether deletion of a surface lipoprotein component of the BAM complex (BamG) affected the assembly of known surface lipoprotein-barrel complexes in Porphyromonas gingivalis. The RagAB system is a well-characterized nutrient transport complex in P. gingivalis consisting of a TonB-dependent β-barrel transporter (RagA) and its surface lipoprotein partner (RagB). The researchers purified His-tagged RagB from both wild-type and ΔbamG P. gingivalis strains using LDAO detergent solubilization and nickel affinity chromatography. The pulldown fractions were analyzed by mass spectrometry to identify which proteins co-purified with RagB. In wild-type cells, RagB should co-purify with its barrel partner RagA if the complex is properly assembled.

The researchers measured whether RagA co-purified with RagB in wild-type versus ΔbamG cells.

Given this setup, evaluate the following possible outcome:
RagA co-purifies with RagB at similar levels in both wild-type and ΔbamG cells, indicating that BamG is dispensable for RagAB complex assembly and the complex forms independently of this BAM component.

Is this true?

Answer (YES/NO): NO